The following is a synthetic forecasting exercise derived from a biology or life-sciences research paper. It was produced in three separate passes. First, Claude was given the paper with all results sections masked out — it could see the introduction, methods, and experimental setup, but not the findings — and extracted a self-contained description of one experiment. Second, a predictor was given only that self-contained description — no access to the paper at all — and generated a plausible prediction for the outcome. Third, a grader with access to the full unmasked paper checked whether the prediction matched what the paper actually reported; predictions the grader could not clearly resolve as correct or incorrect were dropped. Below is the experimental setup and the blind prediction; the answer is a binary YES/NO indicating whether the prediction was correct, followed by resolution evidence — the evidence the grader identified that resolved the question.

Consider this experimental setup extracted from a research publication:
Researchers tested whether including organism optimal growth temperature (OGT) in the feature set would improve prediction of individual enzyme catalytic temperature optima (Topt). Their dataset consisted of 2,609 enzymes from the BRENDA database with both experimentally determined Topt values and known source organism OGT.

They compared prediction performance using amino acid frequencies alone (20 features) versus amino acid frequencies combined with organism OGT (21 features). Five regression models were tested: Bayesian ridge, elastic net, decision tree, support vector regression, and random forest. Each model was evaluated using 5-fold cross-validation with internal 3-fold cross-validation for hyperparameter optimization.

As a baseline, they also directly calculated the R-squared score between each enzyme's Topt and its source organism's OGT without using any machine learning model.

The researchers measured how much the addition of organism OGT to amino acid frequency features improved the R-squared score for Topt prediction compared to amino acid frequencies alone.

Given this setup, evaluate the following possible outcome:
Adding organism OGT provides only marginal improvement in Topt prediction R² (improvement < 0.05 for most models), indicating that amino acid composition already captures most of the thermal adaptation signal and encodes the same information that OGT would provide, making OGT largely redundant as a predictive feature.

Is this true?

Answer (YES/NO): NO